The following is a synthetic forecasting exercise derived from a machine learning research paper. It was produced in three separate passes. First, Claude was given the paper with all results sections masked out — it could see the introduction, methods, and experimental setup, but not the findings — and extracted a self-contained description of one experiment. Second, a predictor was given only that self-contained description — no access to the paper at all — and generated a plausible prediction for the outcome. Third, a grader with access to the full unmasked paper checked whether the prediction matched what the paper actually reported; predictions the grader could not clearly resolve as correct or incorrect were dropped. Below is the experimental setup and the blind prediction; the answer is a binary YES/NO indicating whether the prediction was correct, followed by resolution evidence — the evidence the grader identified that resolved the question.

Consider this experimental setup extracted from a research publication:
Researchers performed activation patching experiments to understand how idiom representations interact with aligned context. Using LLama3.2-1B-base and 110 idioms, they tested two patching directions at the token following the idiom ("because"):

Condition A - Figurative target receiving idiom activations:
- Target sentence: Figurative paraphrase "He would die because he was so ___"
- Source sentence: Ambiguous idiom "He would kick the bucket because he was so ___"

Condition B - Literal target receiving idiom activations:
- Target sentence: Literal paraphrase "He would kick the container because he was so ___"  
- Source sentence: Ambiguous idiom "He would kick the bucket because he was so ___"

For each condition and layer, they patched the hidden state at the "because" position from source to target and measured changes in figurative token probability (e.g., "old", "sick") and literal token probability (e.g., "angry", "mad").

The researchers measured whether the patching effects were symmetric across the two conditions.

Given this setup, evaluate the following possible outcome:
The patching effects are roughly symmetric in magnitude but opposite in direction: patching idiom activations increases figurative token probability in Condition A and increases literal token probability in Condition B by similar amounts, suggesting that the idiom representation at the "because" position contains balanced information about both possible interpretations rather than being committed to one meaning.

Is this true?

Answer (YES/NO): NO